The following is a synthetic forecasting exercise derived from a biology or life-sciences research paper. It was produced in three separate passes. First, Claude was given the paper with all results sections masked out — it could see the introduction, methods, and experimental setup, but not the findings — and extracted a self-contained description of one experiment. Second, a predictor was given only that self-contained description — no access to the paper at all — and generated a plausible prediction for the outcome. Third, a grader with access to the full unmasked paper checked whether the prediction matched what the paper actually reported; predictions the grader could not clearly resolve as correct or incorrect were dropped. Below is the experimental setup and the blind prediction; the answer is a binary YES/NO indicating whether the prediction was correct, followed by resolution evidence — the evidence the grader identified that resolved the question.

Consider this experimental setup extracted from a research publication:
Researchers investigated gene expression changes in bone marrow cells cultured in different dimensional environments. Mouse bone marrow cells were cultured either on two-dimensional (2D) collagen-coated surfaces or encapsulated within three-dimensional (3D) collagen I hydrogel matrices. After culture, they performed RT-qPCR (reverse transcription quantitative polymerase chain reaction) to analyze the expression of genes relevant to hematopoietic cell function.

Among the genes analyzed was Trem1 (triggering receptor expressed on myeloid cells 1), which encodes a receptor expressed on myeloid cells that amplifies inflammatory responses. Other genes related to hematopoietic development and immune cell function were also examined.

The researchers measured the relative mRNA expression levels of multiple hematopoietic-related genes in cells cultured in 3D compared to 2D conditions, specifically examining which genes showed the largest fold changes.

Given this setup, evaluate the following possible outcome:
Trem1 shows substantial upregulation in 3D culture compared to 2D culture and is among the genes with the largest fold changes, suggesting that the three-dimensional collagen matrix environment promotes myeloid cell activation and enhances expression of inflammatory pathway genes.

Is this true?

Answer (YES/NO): YES